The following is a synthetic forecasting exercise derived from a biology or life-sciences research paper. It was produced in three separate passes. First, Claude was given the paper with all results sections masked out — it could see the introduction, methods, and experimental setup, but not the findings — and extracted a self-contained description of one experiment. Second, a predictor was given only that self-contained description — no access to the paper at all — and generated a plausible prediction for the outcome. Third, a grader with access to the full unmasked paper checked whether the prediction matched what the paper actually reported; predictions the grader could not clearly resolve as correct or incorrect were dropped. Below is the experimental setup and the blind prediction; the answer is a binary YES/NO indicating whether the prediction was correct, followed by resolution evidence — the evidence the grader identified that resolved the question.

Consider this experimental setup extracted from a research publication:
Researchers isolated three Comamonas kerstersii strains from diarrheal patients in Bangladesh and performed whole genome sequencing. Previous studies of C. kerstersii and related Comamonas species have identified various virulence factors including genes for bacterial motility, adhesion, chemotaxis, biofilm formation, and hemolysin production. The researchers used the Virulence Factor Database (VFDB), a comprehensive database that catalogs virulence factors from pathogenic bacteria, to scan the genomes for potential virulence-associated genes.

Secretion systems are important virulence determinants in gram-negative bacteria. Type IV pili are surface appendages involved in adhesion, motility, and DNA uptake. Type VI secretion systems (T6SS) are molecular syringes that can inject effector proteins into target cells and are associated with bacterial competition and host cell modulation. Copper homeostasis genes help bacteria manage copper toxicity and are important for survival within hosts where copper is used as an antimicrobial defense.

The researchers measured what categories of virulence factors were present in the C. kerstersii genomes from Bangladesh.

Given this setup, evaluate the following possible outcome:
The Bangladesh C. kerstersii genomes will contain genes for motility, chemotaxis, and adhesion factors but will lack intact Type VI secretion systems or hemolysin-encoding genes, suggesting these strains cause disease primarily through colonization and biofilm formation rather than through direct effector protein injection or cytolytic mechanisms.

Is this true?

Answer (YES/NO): NO